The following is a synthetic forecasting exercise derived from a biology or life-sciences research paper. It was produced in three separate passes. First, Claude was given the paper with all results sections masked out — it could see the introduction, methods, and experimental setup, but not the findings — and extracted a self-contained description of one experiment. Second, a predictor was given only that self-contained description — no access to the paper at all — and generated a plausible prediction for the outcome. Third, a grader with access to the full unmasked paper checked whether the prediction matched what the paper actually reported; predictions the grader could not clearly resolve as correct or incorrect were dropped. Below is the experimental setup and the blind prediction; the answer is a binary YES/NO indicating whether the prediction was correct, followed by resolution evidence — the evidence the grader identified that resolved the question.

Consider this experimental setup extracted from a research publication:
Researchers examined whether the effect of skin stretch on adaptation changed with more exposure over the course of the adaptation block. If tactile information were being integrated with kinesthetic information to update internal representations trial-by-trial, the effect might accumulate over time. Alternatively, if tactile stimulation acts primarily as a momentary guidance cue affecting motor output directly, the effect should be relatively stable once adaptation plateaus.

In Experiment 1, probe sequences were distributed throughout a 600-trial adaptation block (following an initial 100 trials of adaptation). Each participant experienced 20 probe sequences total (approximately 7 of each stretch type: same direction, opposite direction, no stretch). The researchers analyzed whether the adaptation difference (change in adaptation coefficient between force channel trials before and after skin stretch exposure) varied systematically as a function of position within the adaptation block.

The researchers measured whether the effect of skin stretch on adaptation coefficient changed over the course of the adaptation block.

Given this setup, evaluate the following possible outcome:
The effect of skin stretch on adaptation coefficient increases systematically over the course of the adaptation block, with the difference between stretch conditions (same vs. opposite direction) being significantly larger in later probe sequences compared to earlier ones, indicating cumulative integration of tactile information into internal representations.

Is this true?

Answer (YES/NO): NO